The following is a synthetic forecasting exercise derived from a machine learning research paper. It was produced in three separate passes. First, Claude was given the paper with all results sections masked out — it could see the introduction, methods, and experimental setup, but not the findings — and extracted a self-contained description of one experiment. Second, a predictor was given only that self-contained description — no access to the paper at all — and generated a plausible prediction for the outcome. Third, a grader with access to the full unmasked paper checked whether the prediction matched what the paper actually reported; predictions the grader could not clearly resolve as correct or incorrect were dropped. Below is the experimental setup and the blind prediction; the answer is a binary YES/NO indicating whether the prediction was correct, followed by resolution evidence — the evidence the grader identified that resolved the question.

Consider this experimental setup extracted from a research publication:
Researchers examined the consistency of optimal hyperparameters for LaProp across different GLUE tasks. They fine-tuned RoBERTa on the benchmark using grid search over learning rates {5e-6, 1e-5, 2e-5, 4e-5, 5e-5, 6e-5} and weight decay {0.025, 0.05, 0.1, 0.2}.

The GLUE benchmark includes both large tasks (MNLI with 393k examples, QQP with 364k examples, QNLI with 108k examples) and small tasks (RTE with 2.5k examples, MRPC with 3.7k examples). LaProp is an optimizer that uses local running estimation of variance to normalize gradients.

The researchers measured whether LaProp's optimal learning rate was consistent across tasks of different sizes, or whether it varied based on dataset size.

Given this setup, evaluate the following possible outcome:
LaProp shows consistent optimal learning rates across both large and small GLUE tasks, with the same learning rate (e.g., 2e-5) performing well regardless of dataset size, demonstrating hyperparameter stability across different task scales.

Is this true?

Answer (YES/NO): NO